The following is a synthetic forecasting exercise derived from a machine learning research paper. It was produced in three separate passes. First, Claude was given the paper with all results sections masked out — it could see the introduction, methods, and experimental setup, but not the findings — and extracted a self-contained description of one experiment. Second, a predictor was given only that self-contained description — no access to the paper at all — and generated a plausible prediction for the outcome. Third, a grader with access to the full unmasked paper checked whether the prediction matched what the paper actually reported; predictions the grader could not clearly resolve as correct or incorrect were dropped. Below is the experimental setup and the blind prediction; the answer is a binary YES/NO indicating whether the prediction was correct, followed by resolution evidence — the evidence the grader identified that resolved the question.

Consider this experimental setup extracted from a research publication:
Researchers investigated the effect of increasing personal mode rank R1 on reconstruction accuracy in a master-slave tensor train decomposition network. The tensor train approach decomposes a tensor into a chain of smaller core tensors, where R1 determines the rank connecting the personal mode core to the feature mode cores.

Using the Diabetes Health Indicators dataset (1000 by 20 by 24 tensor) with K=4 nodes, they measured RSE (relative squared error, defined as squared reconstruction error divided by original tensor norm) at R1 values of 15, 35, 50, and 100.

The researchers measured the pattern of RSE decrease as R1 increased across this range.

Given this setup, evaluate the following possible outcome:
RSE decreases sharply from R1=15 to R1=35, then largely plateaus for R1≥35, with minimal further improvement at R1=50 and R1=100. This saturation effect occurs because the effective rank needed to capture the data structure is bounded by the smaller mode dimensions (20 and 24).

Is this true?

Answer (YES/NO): NO